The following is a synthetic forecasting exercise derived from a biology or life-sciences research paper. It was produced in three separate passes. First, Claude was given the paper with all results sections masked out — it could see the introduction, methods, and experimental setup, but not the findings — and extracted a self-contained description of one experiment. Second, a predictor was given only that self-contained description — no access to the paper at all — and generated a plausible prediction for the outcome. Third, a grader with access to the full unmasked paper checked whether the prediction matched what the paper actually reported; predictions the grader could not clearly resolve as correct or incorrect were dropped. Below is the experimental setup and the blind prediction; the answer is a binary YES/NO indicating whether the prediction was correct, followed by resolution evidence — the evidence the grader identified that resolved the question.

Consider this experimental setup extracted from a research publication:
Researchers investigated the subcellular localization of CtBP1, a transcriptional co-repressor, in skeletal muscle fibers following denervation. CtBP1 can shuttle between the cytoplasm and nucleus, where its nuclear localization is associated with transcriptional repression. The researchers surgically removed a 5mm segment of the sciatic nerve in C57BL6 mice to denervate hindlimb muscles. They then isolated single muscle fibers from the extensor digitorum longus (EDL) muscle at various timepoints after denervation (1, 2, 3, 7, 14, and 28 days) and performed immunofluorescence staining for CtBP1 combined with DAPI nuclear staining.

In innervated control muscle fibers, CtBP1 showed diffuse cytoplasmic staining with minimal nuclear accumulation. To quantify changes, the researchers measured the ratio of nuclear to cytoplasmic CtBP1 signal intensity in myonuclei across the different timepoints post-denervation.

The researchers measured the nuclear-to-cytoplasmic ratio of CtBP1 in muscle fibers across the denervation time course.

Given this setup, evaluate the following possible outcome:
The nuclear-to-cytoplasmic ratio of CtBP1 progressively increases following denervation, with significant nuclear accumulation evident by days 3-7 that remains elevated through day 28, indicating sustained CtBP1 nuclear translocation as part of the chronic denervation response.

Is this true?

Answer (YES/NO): NO